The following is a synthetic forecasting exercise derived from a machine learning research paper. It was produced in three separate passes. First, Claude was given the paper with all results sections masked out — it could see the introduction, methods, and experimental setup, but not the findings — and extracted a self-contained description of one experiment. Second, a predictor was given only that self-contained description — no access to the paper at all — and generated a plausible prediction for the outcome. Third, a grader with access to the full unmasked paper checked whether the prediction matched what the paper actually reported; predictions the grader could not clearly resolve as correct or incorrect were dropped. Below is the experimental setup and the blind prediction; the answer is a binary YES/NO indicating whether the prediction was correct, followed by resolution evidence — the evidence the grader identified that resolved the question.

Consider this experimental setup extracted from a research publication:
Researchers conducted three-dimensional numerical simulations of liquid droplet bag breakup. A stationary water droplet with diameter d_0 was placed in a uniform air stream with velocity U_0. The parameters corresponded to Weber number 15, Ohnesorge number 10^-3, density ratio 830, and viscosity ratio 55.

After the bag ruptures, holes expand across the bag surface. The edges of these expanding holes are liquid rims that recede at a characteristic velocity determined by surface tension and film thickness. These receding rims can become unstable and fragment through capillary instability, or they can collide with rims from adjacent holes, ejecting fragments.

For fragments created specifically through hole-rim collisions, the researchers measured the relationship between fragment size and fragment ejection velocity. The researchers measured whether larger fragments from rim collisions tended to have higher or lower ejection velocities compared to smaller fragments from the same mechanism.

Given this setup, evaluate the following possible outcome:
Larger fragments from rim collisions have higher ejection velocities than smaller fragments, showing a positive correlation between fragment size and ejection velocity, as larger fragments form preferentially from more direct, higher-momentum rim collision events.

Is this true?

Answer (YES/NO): NO